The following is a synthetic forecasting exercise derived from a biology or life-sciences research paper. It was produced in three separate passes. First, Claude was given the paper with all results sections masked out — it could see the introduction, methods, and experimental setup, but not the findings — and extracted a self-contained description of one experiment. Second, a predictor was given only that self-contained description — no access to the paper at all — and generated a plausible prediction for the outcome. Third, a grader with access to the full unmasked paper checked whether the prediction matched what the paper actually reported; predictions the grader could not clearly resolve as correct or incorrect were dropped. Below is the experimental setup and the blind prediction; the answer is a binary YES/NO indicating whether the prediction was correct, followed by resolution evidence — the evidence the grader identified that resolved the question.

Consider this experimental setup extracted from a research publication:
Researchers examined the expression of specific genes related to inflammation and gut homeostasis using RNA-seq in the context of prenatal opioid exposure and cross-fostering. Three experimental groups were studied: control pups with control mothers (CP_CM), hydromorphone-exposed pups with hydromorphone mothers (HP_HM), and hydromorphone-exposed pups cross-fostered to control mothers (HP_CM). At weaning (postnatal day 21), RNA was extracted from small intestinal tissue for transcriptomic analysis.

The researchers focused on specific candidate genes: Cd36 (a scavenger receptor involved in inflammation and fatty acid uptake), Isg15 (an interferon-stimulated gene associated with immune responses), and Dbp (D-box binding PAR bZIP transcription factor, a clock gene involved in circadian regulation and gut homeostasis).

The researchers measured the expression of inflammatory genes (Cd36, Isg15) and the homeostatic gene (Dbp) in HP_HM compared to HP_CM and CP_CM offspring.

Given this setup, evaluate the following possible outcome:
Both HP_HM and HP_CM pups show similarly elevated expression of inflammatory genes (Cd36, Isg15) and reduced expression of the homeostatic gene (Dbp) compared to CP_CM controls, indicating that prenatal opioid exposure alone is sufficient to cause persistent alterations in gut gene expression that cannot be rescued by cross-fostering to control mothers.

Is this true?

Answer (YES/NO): NO